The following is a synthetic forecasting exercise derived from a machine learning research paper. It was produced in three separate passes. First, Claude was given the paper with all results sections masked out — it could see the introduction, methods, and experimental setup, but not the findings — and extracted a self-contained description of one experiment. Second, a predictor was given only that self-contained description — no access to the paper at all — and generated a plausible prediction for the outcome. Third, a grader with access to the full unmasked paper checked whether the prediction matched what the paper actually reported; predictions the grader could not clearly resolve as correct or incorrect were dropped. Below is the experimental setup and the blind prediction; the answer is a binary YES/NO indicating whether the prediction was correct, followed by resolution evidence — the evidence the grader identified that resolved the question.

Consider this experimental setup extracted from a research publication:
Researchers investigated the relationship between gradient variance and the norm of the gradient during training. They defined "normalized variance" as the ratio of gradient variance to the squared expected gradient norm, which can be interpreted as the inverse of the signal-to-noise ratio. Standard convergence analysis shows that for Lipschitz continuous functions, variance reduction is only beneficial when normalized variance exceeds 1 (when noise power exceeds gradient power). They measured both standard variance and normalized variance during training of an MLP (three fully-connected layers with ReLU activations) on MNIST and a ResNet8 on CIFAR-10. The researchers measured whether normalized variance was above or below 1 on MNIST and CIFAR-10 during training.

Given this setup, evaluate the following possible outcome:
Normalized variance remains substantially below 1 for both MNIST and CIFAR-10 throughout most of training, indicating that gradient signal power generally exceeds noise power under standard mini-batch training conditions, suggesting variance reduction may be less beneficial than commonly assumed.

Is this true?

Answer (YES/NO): YES